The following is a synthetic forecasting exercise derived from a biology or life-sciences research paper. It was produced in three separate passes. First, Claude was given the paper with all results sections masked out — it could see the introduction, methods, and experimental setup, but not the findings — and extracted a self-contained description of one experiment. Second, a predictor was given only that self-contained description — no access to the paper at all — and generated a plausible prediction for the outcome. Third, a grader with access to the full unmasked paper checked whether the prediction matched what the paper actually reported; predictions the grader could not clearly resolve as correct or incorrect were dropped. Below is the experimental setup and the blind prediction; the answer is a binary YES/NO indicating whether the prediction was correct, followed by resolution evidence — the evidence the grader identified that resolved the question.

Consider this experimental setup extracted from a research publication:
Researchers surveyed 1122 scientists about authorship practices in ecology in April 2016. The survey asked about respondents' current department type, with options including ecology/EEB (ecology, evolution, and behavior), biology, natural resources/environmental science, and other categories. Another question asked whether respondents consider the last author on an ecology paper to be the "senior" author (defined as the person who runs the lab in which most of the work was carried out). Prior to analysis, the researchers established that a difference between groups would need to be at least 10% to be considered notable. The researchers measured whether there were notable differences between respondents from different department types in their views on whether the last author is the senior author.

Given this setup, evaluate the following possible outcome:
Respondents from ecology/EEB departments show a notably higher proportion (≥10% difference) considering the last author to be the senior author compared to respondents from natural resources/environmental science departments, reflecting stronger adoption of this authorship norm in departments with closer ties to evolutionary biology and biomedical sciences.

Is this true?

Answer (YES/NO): YES